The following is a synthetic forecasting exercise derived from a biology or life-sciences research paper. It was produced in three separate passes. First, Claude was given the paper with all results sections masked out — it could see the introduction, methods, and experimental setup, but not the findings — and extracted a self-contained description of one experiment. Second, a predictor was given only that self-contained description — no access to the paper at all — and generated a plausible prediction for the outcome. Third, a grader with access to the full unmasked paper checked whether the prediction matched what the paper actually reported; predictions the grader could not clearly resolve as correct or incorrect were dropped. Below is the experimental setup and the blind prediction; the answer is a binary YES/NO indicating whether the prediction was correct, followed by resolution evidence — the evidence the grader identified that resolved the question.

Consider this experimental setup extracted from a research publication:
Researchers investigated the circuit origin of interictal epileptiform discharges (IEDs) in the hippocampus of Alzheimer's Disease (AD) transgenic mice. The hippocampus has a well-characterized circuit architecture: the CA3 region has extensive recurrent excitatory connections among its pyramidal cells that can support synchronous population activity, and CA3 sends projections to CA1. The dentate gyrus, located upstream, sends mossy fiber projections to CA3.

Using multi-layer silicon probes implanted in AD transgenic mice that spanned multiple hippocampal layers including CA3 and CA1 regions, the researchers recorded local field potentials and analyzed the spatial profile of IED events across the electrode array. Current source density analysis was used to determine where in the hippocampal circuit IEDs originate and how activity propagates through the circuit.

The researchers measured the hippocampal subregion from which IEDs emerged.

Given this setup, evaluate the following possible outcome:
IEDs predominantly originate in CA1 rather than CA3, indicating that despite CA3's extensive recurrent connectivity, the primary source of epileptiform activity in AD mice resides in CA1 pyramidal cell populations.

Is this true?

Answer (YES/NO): NO